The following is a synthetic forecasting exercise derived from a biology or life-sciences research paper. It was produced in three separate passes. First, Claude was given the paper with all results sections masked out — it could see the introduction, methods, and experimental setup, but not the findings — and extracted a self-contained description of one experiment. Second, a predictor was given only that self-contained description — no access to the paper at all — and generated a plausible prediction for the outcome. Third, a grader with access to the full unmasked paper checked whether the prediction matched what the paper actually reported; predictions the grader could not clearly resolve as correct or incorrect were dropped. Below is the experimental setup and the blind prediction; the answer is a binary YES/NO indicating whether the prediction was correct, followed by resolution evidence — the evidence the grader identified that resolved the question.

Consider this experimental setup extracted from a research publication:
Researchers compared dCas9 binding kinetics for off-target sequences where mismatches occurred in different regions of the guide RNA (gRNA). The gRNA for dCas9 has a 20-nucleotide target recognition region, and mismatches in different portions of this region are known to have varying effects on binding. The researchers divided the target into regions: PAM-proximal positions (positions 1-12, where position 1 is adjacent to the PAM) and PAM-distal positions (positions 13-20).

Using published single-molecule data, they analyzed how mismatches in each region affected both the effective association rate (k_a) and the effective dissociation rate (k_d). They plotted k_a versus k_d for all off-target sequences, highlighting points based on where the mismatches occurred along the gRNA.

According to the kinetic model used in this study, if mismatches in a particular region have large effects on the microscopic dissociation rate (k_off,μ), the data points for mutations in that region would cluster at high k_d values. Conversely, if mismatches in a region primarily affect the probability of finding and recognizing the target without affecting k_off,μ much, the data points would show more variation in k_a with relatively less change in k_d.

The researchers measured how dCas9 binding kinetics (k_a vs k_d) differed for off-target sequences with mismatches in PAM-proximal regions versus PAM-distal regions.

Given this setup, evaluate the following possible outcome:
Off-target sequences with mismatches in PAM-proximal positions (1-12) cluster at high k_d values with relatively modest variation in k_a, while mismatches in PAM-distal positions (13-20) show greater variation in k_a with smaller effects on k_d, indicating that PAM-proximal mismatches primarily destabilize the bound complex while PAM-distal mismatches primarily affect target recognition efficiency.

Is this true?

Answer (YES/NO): NO